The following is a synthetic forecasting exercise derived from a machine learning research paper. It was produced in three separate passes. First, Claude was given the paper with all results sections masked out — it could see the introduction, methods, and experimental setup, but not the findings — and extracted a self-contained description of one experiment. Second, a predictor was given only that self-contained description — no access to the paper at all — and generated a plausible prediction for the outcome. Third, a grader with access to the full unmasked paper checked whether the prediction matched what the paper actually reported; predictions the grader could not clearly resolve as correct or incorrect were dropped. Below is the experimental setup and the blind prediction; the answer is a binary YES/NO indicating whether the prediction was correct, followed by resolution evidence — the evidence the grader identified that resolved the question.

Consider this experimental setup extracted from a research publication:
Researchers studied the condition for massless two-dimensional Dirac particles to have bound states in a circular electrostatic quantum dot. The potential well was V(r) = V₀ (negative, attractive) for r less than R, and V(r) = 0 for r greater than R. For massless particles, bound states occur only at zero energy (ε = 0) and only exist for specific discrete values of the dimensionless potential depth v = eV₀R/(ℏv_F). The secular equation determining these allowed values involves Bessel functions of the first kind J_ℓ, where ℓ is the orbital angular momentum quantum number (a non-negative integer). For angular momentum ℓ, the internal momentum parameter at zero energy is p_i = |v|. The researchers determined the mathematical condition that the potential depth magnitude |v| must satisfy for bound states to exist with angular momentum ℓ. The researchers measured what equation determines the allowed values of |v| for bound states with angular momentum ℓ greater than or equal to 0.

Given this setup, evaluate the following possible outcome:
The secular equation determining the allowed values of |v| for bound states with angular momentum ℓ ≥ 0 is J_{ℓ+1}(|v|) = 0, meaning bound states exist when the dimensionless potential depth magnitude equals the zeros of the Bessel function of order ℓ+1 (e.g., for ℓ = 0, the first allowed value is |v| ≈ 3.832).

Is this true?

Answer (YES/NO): NO